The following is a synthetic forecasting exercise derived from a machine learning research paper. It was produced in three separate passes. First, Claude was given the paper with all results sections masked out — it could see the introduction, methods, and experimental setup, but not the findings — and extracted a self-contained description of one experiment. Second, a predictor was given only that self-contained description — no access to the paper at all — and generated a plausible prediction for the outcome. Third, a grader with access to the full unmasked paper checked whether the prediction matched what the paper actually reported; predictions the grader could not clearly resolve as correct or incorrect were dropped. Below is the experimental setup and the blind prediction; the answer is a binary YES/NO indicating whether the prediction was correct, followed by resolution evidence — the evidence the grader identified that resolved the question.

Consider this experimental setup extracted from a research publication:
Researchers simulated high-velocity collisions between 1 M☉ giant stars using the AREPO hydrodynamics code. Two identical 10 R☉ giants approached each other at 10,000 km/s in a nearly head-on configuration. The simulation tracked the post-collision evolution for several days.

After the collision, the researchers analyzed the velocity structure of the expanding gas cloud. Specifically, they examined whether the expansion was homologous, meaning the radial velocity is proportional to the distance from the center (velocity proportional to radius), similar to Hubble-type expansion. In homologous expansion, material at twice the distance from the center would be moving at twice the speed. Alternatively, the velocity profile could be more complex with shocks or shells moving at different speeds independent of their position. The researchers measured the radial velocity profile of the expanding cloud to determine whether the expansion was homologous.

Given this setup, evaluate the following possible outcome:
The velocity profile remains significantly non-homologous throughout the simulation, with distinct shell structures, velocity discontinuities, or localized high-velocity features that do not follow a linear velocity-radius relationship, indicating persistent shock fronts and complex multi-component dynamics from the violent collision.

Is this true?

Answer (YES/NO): NO